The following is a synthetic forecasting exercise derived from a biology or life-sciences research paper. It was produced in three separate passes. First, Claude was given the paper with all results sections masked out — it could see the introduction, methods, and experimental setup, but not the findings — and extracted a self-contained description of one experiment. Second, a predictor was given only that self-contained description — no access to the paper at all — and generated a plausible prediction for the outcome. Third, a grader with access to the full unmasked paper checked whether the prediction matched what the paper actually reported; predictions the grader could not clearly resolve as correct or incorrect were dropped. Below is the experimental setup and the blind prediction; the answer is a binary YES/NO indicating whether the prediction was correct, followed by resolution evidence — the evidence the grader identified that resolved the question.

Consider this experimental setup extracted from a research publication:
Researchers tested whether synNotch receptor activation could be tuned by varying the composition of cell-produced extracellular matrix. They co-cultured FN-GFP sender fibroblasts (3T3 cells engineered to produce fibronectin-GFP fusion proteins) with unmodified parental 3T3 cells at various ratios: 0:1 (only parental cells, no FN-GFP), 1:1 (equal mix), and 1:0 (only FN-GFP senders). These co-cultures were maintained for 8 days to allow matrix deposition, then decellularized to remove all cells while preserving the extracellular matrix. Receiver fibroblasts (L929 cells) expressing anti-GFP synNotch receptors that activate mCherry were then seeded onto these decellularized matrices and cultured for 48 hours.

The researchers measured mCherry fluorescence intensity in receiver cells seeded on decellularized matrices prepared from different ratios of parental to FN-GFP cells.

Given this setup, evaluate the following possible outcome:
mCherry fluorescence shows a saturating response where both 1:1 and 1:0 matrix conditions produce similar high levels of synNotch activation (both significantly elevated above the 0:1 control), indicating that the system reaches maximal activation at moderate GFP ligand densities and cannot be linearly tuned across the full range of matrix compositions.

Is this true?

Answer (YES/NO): NO